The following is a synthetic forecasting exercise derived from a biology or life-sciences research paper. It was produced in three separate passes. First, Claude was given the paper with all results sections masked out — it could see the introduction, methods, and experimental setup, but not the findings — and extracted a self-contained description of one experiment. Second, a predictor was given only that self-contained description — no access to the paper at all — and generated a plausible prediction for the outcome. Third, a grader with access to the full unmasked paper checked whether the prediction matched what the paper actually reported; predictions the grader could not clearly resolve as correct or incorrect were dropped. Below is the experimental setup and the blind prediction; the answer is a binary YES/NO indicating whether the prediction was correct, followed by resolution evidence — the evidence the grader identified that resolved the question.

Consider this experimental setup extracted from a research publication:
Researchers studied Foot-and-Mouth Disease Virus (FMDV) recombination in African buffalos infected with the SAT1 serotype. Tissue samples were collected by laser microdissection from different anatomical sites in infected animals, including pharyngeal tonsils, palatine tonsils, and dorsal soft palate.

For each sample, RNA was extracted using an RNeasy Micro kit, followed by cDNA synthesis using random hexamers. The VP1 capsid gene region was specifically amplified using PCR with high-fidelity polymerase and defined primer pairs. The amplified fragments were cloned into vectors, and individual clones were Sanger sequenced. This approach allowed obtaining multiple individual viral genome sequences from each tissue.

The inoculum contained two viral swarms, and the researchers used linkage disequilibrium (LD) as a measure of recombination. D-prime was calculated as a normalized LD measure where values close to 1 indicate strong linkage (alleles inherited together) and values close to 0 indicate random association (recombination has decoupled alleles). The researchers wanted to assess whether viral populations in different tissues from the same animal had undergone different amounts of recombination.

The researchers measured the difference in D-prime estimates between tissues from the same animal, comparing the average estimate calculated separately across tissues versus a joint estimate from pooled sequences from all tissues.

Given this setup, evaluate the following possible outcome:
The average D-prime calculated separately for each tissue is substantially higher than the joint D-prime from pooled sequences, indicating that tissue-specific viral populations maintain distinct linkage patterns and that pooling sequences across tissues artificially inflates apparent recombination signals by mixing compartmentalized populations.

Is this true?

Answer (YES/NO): NO